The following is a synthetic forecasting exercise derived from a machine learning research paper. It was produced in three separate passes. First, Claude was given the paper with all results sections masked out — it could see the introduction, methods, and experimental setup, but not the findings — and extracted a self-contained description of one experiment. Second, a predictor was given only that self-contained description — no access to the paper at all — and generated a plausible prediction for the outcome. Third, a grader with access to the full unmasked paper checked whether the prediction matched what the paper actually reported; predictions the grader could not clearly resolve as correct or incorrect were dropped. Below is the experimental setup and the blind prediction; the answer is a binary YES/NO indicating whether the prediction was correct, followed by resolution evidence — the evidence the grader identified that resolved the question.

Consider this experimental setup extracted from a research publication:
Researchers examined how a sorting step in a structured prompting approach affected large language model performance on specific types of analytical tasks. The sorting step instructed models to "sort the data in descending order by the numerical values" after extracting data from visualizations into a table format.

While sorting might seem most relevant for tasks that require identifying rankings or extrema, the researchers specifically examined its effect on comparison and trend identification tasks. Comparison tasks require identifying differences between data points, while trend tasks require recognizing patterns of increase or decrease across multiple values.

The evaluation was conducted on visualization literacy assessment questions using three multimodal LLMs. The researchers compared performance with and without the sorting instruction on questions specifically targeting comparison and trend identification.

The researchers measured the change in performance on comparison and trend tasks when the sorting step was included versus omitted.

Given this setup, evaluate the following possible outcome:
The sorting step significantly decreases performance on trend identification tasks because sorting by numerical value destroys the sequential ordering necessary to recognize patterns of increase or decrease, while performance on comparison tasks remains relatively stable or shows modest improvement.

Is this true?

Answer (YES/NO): NO